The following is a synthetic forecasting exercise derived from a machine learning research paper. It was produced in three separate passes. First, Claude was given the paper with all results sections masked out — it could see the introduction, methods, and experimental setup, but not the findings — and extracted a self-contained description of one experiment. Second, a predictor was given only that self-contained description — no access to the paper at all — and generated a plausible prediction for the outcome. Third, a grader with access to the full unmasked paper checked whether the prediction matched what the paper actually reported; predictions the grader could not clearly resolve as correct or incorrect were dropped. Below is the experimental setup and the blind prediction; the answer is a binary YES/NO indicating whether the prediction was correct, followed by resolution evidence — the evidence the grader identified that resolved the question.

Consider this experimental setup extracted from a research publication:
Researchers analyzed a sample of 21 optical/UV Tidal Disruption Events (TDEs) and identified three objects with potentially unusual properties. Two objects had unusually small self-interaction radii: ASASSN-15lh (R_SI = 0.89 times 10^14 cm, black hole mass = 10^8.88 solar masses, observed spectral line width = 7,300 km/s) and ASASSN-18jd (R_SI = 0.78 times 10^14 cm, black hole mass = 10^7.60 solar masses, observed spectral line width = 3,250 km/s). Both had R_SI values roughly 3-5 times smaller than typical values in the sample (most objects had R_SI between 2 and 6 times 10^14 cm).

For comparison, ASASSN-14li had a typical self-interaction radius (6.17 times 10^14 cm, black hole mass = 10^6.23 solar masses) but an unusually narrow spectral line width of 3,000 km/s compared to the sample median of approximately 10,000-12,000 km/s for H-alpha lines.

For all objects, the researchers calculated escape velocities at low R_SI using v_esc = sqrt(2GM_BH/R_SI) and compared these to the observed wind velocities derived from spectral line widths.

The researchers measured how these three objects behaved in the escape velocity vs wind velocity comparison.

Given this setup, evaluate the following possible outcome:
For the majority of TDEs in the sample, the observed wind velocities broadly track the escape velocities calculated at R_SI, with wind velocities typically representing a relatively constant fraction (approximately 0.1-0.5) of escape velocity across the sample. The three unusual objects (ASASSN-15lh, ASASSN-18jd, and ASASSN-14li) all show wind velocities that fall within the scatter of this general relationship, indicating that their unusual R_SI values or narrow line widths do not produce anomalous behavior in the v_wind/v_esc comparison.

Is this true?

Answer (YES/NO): NO